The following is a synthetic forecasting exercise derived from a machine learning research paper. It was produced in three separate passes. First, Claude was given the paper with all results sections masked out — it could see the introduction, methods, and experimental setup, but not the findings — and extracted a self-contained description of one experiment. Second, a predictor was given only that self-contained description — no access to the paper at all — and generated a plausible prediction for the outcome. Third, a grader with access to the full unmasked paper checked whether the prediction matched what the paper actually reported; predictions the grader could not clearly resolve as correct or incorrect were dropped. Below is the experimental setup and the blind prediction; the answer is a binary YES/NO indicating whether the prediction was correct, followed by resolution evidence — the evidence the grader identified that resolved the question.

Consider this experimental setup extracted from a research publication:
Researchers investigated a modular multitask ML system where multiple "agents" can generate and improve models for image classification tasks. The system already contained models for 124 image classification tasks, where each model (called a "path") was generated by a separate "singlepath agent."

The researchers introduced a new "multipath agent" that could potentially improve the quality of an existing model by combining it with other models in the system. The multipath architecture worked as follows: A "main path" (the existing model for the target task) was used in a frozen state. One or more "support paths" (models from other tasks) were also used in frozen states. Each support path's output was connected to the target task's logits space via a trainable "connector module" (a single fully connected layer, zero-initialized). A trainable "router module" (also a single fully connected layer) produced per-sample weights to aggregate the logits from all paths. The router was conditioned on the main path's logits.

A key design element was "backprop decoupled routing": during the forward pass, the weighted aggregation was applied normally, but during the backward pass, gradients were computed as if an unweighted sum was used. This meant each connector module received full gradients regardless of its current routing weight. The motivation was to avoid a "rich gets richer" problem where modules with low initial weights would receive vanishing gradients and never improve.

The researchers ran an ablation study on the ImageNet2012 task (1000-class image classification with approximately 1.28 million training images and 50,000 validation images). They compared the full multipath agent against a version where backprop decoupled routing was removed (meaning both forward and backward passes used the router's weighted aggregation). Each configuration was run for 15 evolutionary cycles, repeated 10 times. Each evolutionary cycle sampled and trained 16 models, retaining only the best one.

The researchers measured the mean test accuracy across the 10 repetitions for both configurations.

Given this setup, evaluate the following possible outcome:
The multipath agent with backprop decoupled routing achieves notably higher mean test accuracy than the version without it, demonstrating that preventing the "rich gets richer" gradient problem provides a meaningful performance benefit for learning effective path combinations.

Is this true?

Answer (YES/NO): YES